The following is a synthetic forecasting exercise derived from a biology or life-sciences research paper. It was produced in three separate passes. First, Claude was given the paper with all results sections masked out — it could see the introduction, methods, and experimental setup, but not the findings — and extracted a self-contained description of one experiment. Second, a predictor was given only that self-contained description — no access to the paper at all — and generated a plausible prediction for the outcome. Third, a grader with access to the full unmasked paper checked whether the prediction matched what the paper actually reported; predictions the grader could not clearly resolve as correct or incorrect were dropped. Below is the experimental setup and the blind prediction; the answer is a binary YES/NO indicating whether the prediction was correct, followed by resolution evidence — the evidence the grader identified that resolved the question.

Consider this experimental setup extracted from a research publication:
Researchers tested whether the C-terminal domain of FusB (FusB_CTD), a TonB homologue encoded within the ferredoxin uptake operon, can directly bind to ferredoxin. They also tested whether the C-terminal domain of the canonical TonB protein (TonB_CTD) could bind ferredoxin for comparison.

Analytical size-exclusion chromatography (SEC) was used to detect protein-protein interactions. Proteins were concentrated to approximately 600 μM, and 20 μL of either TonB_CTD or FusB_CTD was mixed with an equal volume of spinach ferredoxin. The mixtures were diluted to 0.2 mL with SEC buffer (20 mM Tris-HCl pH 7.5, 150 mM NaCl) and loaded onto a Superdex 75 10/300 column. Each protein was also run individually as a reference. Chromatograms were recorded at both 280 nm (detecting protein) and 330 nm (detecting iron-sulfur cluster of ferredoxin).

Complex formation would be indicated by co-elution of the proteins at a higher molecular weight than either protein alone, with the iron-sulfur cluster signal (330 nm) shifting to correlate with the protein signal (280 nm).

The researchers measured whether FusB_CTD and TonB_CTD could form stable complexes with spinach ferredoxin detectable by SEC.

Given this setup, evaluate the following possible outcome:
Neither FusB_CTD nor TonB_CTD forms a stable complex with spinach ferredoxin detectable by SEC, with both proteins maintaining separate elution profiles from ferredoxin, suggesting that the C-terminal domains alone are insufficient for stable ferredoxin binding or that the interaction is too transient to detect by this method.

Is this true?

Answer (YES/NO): NO